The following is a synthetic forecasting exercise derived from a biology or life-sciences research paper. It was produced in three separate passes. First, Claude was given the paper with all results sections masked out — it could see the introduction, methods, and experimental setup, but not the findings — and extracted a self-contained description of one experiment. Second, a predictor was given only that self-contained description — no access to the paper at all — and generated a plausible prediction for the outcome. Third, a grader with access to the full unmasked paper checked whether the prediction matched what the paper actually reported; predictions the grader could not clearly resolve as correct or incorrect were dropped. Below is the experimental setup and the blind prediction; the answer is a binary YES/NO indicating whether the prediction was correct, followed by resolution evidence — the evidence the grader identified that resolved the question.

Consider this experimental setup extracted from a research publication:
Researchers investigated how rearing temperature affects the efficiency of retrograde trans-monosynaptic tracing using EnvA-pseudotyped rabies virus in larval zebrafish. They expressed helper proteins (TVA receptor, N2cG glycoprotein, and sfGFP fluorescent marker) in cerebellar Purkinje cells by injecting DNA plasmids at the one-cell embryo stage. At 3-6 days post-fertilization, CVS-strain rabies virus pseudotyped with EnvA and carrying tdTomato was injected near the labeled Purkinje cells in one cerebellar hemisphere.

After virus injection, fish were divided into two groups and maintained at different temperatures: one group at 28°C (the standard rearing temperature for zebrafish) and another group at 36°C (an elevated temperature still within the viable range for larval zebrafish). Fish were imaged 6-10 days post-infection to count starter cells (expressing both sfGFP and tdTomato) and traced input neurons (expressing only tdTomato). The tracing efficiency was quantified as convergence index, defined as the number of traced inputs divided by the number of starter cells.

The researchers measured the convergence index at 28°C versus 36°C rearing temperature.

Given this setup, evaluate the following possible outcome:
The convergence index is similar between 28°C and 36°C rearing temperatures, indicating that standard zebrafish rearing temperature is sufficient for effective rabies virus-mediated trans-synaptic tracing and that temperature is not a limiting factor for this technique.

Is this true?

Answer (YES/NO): NO